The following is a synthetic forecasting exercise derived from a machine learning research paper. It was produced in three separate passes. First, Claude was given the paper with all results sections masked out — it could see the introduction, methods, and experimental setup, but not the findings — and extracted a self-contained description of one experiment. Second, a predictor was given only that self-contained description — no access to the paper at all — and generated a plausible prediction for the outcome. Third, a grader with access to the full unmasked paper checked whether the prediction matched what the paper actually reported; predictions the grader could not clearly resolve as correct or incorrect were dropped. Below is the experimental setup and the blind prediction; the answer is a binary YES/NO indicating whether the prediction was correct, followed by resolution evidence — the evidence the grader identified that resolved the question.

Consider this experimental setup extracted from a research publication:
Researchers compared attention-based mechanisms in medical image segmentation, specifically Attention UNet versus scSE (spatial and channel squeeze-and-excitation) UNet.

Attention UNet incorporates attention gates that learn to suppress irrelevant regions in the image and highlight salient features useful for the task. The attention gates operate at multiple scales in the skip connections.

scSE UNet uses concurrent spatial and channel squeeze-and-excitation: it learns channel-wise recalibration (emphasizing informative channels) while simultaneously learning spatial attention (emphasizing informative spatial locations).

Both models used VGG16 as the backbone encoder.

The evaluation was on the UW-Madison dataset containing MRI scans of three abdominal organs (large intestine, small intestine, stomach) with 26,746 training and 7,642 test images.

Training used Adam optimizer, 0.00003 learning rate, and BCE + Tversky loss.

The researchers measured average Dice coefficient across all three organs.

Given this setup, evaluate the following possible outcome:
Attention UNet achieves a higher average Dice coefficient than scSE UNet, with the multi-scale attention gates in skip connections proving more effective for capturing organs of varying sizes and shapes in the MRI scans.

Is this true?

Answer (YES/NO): YES